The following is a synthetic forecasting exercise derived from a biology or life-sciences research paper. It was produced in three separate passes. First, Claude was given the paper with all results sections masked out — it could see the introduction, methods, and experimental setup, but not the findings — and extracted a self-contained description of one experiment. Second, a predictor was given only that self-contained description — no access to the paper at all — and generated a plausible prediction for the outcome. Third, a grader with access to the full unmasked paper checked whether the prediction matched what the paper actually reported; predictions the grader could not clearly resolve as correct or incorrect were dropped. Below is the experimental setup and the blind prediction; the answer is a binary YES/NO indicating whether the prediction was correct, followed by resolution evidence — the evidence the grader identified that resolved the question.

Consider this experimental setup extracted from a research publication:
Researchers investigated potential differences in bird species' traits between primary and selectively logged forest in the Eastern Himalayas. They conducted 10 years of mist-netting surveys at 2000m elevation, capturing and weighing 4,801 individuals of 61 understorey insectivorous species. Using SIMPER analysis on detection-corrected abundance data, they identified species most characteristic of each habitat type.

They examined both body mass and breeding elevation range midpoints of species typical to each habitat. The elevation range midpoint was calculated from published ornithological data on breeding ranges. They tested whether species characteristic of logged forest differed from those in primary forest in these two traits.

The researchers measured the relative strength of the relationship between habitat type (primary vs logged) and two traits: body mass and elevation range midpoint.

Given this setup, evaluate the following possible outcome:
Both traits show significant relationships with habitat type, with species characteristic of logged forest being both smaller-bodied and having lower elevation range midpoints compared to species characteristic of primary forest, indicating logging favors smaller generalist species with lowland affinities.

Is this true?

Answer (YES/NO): NO